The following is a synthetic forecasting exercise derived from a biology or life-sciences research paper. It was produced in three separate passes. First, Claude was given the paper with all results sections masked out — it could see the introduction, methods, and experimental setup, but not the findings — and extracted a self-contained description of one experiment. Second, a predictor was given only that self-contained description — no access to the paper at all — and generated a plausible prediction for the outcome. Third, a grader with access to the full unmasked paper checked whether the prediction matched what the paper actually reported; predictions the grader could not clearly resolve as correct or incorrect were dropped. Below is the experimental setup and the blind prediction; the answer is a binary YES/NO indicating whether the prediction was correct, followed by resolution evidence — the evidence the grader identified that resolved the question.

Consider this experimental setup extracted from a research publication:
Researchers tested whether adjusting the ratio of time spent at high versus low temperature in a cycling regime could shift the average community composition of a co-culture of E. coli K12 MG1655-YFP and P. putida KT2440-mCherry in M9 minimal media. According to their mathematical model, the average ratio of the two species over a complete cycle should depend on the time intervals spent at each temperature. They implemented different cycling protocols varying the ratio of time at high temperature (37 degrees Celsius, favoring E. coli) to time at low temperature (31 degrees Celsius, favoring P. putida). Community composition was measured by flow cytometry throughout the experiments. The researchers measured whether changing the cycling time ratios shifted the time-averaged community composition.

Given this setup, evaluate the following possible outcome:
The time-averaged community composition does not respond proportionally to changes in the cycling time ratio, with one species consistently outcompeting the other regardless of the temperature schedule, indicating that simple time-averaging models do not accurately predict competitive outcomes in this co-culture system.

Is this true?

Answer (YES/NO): NO